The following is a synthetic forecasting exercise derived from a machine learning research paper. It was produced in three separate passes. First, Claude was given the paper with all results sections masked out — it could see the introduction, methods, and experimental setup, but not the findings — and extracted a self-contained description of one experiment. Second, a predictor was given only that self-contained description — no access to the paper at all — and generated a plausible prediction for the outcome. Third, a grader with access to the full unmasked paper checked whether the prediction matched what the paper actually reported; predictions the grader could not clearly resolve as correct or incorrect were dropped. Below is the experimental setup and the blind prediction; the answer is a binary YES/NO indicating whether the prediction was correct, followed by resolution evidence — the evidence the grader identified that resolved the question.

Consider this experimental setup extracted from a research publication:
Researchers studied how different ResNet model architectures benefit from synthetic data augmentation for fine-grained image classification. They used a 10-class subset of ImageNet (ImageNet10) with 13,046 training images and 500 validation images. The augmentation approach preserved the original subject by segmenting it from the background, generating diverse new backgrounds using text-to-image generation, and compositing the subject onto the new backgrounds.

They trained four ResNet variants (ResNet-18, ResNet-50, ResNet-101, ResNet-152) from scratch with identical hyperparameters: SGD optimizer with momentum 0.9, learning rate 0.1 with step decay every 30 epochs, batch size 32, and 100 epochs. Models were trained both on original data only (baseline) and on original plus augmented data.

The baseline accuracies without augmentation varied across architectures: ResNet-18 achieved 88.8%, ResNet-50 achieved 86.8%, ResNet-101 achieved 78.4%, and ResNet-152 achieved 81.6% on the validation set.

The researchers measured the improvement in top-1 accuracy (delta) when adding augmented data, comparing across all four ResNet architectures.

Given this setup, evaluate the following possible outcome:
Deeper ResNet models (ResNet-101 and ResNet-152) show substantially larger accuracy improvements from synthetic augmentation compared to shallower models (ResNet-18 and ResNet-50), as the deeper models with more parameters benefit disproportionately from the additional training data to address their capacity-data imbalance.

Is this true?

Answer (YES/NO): YES